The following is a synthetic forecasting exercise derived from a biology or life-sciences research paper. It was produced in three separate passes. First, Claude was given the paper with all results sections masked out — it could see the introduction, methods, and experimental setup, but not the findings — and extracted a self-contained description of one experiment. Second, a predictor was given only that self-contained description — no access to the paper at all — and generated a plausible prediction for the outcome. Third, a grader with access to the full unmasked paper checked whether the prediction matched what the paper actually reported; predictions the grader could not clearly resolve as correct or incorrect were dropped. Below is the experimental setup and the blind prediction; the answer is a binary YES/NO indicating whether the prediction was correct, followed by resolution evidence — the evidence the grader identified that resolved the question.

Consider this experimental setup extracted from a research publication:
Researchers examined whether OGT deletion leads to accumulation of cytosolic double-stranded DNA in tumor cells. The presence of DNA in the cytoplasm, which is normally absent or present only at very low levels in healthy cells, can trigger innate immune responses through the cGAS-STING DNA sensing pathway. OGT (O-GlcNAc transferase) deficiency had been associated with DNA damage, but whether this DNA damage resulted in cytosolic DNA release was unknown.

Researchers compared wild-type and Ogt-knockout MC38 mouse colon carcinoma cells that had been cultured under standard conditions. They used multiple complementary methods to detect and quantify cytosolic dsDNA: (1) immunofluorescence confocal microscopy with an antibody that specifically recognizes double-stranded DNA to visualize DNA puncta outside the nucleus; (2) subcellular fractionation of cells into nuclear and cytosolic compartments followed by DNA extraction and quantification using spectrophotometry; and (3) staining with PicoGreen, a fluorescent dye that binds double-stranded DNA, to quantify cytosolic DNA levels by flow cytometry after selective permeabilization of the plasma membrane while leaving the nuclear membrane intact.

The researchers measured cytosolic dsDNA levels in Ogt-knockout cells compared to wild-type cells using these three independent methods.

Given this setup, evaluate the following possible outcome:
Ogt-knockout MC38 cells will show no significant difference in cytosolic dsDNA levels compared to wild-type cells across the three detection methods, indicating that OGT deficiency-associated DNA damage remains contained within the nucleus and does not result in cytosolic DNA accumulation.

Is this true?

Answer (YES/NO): NO